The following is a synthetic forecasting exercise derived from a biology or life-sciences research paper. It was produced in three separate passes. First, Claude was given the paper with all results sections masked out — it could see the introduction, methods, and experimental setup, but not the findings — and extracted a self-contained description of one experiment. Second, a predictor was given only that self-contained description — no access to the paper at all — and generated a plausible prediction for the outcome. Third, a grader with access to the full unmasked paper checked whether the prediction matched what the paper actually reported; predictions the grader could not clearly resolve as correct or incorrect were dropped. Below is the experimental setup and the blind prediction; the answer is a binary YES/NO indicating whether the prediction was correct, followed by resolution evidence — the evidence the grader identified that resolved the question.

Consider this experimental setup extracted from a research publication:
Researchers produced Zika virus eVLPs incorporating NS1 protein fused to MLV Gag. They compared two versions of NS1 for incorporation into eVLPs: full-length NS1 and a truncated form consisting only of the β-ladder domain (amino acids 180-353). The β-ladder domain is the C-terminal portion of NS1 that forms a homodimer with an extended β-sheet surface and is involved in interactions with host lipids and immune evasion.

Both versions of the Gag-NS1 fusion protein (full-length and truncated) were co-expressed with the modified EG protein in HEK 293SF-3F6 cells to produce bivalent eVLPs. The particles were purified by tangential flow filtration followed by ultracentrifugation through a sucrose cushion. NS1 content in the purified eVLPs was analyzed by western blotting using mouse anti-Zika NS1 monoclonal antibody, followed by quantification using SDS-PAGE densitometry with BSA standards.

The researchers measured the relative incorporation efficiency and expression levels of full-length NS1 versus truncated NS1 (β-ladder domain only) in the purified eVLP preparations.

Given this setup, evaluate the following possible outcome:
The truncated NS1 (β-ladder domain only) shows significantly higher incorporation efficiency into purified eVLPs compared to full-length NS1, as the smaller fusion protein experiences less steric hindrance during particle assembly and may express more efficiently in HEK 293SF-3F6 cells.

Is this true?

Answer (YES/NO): YES